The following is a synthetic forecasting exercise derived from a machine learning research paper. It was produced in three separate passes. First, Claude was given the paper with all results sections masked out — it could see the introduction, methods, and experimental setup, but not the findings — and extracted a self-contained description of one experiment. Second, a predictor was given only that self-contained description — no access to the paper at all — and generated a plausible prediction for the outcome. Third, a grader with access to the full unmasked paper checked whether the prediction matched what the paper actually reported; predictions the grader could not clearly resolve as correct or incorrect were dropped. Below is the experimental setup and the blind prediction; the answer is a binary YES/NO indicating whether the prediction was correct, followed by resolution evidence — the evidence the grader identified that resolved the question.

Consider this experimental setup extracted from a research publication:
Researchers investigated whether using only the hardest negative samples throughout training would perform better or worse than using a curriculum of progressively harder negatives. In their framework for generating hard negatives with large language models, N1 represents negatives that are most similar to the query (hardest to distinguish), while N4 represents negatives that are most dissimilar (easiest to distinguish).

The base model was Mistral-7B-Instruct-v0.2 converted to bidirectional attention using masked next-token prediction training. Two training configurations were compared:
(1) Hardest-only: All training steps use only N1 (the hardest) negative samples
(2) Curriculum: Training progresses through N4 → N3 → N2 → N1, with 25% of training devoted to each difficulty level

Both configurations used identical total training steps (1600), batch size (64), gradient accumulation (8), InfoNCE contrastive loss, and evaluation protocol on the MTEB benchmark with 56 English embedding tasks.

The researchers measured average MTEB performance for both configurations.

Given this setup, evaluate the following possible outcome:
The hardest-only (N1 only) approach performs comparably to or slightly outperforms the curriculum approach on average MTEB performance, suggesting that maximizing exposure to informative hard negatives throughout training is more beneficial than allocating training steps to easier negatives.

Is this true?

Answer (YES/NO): NO